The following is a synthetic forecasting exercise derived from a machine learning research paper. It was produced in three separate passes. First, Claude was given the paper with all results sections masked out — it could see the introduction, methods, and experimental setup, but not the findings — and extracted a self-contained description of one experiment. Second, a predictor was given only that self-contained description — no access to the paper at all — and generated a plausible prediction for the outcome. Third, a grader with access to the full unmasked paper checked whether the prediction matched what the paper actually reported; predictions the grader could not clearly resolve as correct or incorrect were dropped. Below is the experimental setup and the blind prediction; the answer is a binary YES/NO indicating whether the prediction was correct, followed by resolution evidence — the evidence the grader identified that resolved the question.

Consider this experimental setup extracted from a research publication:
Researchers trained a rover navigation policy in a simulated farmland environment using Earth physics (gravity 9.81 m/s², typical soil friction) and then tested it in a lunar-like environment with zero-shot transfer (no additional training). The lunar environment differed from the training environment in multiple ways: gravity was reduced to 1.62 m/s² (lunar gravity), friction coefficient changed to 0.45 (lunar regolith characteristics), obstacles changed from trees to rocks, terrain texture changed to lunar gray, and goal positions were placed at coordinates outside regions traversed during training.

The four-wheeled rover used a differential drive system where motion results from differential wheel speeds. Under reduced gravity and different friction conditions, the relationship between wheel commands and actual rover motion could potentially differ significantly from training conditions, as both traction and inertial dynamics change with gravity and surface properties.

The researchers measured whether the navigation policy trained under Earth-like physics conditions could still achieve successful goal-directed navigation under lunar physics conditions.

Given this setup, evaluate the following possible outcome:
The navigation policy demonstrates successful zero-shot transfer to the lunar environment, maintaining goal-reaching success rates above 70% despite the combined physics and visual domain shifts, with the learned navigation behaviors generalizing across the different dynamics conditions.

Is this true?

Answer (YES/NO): NO